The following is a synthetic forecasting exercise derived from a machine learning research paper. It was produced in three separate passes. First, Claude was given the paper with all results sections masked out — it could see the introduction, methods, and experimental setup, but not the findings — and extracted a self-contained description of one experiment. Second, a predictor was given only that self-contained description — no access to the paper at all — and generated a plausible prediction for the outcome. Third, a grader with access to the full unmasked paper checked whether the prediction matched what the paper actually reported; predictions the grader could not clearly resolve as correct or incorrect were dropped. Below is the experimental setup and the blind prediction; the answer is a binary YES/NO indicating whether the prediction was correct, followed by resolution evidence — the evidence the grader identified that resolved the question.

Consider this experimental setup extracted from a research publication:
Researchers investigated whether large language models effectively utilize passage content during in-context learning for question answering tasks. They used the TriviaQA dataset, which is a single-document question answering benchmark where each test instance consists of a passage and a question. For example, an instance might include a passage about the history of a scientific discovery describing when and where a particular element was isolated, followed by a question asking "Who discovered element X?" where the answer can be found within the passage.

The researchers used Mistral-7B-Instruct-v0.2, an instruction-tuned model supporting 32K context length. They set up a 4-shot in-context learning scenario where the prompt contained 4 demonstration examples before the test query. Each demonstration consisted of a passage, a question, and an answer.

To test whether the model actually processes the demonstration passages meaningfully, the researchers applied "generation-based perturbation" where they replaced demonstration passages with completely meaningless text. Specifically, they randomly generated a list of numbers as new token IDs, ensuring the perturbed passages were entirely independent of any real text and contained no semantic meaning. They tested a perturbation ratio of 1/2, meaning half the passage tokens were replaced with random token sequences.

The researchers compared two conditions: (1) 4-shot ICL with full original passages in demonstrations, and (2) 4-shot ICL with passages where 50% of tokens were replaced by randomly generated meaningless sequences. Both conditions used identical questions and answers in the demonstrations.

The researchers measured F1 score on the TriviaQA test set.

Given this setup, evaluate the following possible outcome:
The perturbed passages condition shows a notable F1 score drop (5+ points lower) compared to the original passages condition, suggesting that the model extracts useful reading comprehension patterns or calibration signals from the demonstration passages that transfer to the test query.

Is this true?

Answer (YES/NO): NO